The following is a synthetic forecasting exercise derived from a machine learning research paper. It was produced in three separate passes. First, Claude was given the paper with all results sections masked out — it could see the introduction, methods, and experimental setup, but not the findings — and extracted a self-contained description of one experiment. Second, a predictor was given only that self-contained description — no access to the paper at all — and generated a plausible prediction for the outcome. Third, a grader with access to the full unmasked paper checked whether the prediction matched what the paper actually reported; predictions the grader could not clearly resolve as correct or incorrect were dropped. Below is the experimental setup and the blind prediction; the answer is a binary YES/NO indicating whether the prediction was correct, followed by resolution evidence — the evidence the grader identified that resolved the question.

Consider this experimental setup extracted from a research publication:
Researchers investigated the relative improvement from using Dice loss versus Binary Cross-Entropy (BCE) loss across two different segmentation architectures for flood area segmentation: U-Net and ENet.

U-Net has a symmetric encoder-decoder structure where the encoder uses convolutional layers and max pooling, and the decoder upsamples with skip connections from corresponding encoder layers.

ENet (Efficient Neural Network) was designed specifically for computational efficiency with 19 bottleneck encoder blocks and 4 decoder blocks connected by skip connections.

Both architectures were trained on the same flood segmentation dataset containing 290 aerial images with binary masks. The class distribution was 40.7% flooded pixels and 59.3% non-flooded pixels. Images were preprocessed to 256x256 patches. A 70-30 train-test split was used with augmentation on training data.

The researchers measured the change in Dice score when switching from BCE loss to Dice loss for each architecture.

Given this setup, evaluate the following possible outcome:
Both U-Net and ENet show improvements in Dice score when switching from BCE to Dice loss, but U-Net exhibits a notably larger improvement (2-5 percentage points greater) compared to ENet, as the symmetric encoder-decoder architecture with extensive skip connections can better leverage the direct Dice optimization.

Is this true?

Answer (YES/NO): NO